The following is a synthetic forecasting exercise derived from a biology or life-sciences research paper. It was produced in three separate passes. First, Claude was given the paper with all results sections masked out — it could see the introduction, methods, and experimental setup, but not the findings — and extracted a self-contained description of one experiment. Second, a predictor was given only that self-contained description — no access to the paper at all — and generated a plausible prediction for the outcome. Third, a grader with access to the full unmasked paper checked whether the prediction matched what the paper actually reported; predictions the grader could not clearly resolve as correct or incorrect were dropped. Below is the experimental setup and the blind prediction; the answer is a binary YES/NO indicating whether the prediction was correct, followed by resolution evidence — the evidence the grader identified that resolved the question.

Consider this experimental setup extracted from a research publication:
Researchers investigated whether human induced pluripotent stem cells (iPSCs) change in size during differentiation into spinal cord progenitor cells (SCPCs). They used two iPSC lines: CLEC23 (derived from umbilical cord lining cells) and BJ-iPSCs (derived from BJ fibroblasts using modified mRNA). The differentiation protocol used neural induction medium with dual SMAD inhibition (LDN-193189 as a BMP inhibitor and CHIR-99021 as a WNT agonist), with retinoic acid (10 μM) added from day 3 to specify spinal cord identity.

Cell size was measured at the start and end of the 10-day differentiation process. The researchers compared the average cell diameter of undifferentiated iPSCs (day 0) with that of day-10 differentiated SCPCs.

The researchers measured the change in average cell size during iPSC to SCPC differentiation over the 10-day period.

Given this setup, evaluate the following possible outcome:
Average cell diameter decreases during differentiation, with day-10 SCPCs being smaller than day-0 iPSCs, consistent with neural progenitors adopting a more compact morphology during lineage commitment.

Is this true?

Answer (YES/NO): YES